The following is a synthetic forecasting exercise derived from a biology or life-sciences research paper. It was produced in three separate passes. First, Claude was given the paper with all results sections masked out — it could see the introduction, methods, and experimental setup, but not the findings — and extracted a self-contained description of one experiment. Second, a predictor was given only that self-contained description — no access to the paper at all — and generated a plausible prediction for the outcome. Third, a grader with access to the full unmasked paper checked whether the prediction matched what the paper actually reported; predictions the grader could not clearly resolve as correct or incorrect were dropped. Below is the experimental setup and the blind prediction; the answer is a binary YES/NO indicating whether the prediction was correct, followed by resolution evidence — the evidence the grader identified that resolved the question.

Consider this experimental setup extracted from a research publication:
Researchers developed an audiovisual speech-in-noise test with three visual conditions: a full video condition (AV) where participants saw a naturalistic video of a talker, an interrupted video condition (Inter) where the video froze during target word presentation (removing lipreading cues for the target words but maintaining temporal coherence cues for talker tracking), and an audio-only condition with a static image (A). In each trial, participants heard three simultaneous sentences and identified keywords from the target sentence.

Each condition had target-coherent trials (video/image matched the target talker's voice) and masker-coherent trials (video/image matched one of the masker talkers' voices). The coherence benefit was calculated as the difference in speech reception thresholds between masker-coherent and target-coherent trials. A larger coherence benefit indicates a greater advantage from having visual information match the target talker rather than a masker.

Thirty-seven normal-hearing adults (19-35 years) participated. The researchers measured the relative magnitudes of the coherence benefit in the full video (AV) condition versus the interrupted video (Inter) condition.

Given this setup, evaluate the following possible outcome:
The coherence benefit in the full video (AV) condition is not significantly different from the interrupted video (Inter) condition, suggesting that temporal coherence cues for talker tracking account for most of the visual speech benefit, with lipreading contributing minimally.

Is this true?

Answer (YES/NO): NO